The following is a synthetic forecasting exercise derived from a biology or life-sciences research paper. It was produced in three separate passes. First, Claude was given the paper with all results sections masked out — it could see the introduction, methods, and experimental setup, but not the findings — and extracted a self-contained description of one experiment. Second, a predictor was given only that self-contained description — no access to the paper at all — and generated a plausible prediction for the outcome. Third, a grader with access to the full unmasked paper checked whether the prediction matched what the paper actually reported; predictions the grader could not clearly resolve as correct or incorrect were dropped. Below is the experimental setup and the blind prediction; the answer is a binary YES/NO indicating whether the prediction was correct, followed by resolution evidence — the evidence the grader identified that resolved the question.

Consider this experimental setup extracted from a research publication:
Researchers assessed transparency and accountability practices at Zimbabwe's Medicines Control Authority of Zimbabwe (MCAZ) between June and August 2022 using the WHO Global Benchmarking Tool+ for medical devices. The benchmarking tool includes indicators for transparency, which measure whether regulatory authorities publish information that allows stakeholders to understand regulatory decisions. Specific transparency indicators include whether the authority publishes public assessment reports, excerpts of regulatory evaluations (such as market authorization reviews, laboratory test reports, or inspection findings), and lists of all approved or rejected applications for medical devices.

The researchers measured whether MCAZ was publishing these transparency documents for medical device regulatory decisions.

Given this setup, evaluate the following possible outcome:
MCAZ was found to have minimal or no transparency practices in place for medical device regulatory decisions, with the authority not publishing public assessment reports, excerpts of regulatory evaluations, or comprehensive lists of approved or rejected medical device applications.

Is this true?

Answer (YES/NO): YES